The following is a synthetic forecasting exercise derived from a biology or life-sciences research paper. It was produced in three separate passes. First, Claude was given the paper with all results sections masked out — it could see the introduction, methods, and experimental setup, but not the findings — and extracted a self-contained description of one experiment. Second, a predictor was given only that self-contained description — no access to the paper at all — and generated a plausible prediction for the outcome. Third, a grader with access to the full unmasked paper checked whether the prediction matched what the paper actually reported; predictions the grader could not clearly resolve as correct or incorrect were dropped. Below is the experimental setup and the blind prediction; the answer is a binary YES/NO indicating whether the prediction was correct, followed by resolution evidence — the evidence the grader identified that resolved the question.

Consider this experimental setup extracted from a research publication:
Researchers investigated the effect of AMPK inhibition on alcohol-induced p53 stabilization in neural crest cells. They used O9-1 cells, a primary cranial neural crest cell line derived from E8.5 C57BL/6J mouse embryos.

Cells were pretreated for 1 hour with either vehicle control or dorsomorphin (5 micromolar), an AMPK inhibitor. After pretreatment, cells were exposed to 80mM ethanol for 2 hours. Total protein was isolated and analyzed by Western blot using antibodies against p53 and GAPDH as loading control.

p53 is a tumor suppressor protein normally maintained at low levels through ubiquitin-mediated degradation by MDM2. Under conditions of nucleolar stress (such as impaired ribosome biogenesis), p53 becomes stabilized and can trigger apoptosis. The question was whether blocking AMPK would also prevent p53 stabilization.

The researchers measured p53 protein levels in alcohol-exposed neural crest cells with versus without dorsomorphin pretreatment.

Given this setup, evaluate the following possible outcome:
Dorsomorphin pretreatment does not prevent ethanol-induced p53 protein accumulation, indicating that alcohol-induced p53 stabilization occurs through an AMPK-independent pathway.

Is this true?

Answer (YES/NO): NO